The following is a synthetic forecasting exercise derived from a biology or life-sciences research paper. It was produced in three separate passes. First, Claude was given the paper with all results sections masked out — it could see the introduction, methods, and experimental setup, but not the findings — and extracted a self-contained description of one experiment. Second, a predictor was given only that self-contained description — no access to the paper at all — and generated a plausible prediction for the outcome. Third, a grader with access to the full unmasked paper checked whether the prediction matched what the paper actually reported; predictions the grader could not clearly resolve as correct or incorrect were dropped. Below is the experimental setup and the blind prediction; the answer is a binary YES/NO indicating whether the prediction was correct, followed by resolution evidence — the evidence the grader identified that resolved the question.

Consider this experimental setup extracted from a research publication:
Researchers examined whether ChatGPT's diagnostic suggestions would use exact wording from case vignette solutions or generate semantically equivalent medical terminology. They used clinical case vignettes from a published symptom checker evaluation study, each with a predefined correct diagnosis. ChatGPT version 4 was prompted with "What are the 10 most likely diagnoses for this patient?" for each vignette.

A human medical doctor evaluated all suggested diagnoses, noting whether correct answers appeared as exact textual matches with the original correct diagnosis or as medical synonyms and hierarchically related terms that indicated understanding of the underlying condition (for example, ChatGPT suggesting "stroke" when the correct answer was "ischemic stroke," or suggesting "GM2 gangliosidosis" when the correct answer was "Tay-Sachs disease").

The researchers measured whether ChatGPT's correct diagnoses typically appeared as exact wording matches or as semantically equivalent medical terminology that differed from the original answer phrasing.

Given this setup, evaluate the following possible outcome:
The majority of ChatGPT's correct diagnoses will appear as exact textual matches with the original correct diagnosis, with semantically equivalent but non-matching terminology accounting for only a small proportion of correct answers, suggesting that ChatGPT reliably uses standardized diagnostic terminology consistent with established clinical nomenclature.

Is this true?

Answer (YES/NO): NO